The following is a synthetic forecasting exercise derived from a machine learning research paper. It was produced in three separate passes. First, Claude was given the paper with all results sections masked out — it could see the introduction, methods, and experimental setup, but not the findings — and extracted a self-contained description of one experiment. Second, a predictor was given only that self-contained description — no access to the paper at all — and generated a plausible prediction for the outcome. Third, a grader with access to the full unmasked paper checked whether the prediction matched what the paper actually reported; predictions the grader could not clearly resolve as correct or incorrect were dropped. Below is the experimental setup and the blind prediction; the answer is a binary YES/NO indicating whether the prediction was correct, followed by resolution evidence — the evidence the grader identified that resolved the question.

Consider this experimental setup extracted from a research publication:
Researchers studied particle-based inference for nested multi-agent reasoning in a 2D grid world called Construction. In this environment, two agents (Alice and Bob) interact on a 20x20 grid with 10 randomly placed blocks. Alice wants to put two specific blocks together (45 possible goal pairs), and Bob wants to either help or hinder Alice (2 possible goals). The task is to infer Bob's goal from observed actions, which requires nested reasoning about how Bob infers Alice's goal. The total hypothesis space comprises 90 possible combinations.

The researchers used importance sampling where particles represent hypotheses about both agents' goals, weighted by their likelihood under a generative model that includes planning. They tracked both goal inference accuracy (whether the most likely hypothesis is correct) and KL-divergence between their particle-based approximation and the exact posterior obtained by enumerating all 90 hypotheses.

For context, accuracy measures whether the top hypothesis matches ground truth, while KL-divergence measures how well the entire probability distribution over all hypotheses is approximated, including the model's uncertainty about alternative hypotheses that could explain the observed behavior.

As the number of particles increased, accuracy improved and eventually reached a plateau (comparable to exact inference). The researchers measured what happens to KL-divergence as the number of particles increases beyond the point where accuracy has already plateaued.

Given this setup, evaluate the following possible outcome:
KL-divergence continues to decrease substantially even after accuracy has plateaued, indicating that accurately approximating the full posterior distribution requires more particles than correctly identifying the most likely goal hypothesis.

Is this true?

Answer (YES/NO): YES